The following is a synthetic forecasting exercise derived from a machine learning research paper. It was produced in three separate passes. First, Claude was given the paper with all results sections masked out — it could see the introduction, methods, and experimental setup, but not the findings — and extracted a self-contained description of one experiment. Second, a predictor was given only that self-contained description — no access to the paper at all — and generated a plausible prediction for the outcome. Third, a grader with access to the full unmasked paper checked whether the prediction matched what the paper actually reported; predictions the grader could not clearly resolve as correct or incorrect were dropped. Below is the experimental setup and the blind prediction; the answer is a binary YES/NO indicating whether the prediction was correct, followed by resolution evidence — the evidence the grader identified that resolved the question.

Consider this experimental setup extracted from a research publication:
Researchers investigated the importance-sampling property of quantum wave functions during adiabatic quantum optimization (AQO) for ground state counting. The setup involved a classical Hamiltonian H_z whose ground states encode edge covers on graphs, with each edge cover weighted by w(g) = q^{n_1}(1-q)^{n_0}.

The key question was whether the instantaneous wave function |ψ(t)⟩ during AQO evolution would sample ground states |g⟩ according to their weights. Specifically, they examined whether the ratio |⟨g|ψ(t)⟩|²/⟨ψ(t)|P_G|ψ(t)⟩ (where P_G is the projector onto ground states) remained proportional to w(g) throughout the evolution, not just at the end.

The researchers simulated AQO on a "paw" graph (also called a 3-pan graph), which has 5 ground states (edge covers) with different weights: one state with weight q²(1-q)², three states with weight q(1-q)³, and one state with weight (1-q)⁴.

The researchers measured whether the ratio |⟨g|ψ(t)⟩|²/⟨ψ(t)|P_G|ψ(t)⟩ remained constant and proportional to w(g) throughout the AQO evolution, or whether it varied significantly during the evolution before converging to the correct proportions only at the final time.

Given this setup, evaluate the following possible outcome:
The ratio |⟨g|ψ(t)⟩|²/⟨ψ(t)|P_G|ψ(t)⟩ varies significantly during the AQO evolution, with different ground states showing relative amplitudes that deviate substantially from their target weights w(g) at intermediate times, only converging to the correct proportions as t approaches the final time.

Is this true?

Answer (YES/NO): NO